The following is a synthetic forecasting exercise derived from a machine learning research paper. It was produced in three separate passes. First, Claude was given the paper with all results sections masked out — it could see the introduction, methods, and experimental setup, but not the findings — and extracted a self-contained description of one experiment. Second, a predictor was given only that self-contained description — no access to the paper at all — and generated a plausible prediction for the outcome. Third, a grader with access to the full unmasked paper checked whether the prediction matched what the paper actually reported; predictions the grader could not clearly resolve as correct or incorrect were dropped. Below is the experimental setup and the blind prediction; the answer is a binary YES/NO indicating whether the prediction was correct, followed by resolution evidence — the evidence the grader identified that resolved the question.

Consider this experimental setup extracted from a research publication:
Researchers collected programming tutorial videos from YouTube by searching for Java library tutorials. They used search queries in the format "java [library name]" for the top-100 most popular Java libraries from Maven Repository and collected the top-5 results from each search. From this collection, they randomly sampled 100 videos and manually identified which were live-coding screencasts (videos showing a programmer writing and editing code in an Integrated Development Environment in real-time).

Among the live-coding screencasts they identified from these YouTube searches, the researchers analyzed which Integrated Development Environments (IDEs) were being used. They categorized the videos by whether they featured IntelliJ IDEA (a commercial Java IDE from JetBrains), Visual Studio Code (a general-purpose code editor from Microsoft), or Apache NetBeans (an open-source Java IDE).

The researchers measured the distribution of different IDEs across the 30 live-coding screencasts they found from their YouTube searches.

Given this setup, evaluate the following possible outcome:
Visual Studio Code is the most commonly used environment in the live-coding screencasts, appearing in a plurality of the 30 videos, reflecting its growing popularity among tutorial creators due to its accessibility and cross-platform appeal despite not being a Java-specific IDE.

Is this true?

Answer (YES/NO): NO